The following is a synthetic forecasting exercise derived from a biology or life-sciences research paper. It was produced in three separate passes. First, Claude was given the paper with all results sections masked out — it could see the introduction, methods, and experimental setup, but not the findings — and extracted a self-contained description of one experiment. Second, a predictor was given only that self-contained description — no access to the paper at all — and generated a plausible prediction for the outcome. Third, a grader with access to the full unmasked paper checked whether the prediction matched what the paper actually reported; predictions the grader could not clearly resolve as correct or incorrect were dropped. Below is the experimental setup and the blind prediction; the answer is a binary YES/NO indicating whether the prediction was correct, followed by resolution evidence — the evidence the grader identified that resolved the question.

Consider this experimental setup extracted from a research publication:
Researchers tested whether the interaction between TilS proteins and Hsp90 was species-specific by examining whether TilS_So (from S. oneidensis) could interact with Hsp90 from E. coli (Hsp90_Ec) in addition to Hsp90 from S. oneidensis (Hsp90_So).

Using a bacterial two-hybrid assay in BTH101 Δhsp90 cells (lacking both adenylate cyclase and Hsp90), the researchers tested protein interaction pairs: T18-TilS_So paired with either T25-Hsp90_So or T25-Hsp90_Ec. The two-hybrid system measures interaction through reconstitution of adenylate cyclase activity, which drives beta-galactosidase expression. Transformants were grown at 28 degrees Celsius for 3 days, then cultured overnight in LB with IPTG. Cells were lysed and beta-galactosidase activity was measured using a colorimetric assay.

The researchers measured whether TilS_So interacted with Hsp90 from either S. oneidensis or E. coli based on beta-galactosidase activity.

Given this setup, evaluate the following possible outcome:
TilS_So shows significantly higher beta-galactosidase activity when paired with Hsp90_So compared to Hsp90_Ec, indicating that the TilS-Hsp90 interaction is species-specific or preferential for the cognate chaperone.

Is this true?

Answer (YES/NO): NO